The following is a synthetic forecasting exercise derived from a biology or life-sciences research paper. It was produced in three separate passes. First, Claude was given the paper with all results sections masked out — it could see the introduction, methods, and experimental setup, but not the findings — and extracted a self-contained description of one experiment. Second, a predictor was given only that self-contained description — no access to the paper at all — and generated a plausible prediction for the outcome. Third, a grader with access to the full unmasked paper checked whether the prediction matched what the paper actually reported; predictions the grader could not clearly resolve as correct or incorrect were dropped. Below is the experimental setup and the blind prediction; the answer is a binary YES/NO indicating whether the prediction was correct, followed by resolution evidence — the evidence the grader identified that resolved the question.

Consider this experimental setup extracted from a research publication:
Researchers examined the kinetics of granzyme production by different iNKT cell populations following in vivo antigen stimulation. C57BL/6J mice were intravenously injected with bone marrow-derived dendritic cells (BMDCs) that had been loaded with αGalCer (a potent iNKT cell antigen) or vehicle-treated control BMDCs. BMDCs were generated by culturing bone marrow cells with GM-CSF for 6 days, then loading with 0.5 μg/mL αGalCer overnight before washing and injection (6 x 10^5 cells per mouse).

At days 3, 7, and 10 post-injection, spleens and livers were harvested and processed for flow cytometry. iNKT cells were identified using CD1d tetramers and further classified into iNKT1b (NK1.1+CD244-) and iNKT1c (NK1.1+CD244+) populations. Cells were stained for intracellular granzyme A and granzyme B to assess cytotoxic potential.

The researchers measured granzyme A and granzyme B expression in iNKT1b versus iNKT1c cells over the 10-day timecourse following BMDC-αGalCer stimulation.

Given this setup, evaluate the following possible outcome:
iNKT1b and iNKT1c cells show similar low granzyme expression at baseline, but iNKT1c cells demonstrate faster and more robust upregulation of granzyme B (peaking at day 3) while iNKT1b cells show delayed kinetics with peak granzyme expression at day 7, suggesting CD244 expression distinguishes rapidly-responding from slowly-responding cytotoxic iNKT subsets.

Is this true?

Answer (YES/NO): NO